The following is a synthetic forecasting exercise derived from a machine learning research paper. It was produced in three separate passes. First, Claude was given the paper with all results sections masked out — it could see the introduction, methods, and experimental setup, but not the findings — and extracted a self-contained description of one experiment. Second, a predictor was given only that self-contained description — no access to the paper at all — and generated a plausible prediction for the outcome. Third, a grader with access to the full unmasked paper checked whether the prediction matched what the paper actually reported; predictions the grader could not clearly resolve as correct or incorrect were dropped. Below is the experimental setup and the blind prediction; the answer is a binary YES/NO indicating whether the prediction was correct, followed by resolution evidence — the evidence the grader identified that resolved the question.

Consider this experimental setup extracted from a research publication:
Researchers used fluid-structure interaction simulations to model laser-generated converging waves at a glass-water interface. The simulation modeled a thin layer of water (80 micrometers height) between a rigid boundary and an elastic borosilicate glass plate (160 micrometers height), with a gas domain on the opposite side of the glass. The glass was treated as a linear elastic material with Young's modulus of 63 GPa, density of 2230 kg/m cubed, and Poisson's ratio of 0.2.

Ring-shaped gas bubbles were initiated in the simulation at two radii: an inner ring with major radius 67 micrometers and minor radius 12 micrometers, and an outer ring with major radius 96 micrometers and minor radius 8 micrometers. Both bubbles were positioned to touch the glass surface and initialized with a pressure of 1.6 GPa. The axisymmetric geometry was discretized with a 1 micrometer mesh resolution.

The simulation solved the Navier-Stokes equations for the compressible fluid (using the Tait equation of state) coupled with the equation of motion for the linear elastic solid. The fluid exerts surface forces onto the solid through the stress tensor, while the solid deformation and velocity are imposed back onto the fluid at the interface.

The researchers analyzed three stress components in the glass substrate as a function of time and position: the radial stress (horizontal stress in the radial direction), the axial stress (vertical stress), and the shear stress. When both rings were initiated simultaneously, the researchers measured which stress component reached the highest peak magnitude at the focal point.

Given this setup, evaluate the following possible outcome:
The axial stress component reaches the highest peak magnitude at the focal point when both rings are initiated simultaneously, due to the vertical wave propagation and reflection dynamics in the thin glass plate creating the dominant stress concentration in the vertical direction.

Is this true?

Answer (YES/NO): NO